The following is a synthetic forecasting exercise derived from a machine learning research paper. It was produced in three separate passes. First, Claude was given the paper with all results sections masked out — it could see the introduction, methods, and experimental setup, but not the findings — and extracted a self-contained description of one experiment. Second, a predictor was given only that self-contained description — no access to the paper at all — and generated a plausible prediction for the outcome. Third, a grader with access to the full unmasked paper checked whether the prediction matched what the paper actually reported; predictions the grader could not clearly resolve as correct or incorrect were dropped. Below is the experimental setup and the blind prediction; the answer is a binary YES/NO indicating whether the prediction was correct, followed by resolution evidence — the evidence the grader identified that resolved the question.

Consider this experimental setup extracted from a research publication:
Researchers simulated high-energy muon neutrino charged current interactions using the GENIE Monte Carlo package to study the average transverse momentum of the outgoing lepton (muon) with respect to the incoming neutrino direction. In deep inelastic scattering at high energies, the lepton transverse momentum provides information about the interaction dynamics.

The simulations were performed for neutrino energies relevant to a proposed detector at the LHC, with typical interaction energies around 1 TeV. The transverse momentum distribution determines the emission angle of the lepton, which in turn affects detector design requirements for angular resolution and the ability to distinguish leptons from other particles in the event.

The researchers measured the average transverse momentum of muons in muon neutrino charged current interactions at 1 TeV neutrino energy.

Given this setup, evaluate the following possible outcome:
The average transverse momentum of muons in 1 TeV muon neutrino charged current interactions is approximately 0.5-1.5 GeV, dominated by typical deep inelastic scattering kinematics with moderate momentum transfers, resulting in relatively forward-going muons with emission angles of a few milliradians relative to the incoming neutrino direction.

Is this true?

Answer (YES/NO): NO